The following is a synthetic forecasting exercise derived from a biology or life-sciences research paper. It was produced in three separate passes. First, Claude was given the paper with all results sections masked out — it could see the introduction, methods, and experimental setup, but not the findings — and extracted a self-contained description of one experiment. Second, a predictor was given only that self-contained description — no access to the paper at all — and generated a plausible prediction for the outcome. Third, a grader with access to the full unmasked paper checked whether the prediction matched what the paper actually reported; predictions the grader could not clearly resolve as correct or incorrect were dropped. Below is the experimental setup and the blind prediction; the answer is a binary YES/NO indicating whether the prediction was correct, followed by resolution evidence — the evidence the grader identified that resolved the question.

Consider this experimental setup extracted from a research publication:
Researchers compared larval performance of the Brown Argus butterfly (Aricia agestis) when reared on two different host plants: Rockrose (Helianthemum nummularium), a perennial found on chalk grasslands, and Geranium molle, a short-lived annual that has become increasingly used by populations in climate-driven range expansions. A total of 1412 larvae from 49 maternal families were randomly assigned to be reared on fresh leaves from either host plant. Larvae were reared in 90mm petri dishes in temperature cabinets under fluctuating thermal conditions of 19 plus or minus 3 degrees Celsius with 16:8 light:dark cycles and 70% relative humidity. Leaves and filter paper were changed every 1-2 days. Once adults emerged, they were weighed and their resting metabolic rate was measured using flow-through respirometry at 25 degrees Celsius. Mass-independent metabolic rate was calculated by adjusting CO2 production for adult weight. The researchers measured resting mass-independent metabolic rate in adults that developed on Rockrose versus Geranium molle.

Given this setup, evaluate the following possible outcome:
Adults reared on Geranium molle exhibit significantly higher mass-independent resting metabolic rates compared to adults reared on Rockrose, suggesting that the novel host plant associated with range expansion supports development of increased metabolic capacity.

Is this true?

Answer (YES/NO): YES